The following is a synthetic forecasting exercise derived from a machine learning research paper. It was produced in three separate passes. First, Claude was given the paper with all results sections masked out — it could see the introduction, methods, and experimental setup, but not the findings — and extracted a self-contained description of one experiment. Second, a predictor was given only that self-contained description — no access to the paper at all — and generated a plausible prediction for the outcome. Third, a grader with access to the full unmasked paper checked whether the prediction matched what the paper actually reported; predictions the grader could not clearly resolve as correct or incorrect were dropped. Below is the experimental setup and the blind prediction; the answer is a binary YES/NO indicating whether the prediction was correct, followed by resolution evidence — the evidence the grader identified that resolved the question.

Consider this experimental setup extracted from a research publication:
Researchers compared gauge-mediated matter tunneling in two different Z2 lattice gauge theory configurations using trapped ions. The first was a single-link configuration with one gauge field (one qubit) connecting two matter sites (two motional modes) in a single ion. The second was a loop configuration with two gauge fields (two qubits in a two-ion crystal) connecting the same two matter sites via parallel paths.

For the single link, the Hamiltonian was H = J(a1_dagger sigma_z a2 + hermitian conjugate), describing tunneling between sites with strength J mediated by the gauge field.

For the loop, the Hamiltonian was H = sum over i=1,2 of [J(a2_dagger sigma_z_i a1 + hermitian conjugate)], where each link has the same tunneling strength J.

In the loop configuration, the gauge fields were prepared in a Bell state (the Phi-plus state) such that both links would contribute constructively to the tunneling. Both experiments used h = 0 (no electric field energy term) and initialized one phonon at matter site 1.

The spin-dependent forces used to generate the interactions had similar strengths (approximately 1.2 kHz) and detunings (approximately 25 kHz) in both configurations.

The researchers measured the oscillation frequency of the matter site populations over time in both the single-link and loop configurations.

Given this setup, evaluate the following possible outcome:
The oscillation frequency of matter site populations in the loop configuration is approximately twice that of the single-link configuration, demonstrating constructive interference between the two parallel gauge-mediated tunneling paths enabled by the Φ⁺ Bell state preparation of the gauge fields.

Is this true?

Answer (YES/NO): NO